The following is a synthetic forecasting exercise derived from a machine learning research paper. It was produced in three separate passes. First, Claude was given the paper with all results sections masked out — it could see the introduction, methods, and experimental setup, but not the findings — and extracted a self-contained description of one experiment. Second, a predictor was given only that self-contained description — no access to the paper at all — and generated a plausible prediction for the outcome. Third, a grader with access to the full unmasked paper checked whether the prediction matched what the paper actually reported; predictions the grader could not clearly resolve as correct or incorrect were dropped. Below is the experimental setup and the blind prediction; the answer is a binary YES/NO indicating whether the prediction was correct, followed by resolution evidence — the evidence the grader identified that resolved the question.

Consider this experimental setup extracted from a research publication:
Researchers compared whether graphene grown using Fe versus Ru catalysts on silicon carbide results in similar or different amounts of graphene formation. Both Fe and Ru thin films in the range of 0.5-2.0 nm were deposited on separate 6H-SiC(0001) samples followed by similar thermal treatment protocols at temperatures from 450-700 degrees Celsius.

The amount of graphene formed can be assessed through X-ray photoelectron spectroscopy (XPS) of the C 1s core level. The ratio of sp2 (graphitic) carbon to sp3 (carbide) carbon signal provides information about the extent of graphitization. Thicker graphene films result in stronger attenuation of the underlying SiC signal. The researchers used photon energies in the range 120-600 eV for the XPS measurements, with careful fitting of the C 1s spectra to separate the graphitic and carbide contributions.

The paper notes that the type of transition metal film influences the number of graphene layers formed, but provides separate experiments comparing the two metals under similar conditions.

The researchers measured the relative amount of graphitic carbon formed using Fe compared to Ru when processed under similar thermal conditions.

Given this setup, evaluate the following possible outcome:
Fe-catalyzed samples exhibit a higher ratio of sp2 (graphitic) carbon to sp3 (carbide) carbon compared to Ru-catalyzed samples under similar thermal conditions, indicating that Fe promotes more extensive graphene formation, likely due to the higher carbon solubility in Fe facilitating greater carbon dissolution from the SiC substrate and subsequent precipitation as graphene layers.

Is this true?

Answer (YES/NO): NO